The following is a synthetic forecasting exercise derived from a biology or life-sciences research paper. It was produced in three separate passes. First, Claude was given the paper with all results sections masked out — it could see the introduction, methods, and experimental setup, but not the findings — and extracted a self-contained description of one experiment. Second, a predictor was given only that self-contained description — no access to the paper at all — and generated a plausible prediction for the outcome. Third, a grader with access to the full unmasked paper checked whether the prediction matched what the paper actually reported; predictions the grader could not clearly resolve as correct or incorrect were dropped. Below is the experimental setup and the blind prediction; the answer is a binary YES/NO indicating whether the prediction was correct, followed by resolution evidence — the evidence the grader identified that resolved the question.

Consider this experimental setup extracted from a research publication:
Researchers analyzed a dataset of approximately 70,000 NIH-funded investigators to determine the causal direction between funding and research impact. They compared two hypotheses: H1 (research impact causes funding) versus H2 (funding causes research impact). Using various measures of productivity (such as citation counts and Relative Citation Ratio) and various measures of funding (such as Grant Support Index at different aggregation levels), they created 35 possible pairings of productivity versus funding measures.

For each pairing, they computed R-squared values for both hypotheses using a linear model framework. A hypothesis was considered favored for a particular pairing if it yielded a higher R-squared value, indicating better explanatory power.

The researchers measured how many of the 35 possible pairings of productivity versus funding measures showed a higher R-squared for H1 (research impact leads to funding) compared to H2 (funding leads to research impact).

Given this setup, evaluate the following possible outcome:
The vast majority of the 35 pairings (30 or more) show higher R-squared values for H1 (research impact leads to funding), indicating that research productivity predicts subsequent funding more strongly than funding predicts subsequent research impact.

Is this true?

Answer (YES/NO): NO